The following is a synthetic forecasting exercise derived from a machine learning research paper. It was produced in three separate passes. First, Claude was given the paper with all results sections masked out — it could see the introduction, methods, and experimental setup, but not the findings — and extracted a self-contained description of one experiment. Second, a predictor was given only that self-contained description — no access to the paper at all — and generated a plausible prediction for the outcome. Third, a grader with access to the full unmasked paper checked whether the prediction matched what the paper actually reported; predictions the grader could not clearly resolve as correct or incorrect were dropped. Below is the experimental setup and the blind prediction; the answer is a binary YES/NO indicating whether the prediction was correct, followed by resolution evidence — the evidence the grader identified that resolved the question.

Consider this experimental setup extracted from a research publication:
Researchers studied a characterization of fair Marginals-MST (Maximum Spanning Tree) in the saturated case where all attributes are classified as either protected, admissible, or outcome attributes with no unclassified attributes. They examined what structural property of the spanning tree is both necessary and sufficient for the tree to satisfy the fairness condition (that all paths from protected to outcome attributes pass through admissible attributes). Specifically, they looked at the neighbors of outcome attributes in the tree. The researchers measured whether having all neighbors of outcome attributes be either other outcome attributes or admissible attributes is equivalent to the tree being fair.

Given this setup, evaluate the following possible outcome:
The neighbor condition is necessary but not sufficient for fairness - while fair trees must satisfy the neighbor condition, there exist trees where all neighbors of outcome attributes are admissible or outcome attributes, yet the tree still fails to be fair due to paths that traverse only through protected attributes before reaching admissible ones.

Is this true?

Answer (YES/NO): NO